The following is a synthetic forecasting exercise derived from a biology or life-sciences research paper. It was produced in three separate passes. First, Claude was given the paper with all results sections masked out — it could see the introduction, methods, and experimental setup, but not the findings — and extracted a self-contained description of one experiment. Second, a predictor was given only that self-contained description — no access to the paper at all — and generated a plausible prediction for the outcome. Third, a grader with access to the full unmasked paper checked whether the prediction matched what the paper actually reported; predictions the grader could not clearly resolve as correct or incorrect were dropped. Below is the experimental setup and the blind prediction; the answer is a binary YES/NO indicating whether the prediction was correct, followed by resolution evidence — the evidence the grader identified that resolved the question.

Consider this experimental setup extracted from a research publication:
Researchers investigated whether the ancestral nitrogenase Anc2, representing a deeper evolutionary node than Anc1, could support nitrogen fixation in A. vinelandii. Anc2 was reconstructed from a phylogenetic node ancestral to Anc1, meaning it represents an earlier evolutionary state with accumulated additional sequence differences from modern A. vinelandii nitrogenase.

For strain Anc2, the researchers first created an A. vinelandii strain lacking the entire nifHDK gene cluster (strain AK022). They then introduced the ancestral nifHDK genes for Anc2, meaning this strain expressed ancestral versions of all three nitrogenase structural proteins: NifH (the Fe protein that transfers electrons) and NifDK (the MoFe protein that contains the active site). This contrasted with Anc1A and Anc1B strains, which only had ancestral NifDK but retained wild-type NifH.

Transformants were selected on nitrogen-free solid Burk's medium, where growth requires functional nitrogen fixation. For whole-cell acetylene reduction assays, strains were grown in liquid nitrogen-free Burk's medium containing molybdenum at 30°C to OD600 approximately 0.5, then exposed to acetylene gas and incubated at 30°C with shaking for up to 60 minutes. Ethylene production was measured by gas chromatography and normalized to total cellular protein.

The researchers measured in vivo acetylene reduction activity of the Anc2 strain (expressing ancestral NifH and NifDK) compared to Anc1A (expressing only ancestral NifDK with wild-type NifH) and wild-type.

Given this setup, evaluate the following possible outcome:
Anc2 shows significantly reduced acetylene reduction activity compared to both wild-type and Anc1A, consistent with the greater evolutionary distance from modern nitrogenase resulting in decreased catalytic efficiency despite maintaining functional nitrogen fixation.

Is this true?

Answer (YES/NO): NO